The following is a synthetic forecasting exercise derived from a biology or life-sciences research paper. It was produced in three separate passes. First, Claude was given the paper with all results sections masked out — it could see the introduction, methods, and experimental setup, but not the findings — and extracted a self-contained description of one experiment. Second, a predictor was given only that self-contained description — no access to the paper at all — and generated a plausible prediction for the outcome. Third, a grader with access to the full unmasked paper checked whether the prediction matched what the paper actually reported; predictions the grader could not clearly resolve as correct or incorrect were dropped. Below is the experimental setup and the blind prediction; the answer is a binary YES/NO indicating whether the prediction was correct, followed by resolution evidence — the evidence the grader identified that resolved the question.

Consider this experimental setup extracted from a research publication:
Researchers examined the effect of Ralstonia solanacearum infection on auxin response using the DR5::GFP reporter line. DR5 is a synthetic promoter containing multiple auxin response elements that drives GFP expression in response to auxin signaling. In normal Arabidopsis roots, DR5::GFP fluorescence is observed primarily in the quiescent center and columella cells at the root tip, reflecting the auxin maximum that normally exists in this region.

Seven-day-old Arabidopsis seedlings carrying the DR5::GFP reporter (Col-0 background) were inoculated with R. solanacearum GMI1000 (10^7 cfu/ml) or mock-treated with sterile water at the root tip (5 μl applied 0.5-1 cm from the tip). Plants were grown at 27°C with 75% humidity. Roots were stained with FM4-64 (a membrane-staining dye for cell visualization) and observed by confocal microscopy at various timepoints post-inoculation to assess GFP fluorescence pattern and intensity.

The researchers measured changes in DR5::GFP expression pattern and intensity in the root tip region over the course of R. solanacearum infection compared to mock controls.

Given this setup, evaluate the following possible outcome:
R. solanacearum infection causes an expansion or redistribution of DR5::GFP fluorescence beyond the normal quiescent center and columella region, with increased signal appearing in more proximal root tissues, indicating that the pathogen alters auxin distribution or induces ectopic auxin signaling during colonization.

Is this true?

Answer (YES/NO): YES